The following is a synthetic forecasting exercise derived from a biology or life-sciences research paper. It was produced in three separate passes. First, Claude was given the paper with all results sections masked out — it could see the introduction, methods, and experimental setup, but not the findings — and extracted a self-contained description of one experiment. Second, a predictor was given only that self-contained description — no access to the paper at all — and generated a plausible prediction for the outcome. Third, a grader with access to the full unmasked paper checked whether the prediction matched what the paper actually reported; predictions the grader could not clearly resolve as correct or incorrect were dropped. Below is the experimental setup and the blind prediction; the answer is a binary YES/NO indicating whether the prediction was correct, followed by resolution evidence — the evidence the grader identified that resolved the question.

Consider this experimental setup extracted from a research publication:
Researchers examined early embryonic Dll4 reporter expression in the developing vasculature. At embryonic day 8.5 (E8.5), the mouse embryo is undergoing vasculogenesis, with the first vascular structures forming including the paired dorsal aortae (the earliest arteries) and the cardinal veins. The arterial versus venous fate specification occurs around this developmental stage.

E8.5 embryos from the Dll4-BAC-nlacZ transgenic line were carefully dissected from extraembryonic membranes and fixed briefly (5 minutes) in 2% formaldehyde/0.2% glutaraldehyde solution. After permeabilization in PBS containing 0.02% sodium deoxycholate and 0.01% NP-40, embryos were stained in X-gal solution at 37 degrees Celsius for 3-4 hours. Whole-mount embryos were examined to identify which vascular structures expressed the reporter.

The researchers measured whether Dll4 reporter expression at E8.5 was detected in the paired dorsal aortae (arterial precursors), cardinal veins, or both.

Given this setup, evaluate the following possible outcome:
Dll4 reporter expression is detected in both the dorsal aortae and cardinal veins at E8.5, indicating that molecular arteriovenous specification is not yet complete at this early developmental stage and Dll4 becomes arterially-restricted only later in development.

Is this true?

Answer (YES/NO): NO